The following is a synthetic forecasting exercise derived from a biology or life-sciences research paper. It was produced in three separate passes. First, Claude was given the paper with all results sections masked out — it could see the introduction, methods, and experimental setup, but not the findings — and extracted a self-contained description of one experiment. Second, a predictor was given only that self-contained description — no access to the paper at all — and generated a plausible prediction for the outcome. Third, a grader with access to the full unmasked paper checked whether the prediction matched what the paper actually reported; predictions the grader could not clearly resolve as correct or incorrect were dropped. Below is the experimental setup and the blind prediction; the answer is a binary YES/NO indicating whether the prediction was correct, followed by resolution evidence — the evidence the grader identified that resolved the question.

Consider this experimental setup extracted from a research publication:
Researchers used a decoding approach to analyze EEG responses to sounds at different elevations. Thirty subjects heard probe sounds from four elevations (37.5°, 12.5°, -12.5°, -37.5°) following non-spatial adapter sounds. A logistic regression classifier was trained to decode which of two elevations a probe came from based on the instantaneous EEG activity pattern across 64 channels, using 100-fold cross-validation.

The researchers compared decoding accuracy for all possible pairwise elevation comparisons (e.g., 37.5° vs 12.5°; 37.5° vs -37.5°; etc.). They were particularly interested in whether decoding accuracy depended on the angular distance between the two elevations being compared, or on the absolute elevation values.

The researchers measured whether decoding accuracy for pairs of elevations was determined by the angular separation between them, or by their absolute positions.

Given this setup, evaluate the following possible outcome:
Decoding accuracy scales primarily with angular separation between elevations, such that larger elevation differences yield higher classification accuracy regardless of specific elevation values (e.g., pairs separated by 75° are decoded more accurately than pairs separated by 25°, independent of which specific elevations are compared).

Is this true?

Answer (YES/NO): YES